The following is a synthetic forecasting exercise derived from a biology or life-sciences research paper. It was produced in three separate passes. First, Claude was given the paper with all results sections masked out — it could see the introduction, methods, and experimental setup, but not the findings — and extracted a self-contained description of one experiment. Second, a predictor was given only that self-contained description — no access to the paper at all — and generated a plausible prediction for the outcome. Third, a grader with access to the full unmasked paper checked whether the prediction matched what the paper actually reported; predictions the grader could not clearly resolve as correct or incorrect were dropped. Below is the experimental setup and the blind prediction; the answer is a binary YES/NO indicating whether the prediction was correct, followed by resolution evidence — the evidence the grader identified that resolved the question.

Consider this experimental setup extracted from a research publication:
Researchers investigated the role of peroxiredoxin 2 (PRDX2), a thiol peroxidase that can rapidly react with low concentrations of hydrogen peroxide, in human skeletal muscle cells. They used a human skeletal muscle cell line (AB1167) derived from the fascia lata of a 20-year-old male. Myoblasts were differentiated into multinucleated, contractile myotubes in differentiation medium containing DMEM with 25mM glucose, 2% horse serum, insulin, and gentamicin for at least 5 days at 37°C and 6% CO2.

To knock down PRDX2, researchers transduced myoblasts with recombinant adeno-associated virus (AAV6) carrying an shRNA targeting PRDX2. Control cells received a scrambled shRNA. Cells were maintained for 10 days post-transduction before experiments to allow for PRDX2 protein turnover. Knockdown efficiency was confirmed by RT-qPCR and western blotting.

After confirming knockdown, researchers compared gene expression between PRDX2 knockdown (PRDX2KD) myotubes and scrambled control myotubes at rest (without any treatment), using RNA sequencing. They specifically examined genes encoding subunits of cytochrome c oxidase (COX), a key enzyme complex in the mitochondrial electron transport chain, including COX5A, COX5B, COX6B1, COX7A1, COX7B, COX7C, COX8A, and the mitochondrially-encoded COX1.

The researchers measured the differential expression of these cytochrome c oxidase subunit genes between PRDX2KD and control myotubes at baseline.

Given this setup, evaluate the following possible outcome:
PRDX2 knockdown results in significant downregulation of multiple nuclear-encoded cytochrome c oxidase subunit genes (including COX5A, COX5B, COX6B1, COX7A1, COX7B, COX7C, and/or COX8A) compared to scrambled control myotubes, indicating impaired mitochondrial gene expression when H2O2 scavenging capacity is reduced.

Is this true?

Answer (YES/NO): YES